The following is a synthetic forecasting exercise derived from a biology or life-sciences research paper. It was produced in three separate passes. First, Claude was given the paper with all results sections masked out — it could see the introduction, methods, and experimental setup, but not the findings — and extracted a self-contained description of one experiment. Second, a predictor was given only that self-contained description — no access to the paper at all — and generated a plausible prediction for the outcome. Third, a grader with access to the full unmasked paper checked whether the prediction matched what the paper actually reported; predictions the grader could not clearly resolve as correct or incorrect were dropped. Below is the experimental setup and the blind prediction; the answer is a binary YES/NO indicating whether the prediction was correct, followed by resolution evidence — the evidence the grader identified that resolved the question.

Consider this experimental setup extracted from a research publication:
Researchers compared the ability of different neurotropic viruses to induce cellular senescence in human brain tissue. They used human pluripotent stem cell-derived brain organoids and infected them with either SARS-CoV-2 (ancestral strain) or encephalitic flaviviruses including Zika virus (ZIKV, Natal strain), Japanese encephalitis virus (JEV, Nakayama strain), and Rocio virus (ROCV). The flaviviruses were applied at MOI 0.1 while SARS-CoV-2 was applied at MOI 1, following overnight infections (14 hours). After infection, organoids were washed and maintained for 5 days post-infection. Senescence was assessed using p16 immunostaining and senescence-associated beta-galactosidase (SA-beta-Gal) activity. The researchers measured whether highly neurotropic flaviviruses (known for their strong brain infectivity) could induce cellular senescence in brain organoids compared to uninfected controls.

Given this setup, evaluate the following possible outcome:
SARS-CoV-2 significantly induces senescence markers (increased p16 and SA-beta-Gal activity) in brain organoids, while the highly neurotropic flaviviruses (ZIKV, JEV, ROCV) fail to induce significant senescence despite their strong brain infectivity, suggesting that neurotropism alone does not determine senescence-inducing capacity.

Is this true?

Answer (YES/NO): NO